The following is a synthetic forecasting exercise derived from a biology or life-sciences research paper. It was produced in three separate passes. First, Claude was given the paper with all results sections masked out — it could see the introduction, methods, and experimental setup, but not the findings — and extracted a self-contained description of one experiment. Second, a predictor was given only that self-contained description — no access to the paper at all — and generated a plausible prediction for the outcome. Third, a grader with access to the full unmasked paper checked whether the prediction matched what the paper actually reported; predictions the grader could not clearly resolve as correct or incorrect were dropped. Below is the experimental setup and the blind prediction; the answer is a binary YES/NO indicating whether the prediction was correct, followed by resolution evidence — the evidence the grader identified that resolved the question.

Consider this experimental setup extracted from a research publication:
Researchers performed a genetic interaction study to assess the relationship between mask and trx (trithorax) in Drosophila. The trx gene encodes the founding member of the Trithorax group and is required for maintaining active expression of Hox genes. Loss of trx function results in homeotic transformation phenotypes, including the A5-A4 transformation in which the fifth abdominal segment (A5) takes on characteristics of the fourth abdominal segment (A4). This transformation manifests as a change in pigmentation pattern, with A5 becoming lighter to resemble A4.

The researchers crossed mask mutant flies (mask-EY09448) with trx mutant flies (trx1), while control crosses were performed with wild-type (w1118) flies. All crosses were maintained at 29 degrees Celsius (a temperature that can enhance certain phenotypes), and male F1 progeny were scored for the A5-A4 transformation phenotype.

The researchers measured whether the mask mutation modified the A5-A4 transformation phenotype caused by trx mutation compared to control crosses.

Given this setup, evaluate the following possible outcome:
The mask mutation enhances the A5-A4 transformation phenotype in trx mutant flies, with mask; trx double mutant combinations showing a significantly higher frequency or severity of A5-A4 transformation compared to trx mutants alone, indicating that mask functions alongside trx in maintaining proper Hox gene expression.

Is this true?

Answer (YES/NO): YES